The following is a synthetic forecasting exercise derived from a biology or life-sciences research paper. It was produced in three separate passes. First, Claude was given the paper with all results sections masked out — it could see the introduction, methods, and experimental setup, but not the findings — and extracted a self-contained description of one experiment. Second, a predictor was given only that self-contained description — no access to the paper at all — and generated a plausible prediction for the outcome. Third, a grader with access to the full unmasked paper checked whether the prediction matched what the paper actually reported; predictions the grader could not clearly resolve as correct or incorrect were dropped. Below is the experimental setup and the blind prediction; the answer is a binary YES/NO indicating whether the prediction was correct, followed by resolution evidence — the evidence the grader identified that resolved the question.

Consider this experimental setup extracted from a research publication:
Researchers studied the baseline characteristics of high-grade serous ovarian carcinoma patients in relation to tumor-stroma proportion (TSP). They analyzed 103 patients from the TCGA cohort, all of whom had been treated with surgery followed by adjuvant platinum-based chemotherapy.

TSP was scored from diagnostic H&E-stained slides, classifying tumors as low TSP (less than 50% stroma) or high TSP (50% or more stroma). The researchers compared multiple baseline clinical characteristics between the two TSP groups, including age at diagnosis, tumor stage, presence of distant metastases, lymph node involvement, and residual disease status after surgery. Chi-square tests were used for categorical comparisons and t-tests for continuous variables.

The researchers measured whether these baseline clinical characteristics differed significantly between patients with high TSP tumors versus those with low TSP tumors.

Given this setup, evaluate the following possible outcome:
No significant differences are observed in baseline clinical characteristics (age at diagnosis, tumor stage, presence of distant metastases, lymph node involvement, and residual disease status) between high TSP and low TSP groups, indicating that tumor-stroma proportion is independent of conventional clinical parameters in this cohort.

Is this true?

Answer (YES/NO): YES